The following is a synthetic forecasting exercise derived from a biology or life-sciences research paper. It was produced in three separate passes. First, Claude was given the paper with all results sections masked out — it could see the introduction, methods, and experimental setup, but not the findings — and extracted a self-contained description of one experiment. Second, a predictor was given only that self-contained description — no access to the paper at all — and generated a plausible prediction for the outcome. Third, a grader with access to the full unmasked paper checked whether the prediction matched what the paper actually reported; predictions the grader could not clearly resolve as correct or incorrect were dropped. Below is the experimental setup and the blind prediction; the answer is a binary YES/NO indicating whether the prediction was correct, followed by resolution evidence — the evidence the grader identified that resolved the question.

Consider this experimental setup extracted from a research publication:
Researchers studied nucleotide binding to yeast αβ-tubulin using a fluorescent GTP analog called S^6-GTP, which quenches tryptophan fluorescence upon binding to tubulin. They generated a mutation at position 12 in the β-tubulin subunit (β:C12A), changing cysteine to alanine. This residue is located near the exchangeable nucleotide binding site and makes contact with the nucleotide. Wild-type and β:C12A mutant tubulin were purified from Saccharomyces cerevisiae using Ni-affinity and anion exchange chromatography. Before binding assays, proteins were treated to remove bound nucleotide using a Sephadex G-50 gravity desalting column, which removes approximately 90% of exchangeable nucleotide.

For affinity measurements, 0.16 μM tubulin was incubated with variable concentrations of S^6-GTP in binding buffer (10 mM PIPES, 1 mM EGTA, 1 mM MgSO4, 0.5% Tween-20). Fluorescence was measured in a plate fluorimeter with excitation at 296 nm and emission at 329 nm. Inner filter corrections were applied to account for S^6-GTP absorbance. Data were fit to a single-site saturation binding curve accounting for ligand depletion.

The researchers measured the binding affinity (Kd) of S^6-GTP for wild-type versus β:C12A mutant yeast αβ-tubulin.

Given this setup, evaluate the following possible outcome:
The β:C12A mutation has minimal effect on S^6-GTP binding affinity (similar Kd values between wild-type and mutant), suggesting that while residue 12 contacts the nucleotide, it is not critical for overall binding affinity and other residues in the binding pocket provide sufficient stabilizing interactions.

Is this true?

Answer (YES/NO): NO